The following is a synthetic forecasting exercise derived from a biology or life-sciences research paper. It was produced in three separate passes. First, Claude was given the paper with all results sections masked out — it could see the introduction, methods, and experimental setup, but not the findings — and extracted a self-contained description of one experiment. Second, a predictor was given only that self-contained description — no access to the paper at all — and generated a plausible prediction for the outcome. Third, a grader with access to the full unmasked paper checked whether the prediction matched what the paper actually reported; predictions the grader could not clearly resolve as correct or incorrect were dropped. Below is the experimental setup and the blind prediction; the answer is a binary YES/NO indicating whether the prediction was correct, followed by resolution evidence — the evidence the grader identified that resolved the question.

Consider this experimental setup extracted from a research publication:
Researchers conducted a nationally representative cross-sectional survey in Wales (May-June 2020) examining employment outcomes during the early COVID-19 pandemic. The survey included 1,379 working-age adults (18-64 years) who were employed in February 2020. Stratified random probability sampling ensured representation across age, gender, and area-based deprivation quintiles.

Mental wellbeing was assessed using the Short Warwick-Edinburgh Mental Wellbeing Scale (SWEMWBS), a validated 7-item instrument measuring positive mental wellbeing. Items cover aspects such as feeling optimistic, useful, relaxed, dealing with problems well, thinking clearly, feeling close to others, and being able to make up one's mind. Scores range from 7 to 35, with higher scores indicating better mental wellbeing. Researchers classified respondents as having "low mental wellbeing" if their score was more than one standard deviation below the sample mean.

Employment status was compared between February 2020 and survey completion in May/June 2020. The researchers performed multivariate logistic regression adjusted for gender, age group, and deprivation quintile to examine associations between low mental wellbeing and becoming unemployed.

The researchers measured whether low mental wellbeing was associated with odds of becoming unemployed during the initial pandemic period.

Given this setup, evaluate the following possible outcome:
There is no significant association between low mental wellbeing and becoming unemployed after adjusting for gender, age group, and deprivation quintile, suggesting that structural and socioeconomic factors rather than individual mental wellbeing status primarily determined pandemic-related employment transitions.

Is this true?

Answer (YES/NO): NO